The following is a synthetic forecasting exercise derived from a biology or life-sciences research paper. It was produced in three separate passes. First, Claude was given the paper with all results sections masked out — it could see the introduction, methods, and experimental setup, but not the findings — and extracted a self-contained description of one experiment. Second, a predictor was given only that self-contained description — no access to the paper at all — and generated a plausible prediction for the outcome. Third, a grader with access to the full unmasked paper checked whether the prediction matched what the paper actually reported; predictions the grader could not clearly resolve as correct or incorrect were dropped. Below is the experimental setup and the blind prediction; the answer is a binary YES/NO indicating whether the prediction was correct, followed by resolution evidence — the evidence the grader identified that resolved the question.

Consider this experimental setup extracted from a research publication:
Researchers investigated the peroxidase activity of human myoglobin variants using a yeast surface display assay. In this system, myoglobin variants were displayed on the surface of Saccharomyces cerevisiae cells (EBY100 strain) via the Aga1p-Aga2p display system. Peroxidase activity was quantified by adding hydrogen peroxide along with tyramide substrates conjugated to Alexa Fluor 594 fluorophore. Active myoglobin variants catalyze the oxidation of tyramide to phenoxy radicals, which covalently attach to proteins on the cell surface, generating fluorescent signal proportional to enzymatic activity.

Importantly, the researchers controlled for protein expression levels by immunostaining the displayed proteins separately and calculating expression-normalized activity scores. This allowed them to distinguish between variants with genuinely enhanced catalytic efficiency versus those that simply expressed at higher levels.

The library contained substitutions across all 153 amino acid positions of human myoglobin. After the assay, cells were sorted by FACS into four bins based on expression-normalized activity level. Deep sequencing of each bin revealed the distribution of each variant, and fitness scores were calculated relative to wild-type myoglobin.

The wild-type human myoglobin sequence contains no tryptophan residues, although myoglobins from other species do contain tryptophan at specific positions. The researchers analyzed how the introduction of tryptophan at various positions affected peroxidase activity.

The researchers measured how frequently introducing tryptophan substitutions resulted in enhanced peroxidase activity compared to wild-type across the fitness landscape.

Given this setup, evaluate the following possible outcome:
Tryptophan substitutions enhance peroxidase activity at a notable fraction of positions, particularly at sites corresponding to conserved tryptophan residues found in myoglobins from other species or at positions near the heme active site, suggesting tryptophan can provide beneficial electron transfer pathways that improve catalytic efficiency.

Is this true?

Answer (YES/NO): YES